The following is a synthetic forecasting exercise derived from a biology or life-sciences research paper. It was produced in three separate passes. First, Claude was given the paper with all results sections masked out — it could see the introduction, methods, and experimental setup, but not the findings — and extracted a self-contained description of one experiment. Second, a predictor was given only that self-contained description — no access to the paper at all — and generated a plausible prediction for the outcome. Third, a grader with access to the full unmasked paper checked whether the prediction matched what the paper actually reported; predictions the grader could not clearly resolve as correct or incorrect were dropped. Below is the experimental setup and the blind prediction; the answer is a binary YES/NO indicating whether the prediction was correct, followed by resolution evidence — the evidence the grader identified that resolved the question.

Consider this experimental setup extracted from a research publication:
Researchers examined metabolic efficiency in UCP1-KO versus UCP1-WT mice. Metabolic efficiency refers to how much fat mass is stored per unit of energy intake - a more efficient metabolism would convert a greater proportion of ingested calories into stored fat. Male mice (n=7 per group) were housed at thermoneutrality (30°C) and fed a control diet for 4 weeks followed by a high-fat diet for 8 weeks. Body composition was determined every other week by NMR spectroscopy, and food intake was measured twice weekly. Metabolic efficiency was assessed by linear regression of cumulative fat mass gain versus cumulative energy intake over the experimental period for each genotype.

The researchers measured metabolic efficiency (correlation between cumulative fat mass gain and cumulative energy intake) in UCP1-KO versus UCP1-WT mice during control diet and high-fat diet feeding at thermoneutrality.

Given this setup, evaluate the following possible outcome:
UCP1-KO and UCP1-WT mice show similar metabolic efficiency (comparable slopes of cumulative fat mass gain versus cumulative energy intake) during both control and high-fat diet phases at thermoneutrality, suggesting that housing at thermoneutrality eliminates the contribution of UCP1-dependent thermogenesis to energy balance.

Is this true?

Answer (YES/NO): YES